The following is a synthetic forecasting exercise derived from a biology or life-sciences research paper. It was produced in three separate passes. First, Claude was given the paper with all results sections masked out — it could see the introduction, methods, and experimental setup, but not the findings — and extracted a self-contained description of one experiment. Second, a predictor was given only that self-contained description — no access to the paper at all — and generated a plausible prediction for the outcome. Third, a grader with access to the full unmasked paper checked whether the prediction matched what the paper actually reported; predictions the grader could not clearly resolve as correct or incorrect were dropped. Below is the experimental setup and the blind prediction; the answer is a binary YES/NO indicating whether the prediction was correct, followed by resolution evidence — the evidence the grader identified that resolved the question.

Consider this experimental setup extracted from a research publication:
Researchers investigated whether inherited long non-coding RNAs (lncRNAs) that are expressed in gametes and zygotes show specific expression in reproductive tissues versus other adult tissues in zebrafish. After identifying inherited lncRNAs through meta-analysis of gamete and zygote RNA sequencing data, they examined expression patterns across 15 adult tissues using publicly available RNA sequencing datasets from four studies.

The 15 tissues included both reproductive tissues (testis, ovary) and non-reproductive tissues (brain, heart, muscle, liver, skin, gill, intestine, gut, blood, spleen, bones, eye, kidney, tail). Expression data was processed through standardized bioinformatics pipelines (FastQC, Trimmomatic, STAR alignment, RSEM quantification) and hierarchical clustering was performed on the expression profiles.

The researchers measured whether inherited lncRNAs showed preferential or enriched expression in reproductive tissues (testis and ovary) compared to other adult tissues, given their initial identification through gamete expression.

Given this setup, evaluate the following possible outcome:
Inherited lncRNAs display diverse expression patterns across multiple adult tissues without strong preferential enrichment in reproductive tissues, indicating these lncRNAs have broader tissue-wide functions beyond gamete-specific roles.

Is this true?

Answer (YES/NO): NO